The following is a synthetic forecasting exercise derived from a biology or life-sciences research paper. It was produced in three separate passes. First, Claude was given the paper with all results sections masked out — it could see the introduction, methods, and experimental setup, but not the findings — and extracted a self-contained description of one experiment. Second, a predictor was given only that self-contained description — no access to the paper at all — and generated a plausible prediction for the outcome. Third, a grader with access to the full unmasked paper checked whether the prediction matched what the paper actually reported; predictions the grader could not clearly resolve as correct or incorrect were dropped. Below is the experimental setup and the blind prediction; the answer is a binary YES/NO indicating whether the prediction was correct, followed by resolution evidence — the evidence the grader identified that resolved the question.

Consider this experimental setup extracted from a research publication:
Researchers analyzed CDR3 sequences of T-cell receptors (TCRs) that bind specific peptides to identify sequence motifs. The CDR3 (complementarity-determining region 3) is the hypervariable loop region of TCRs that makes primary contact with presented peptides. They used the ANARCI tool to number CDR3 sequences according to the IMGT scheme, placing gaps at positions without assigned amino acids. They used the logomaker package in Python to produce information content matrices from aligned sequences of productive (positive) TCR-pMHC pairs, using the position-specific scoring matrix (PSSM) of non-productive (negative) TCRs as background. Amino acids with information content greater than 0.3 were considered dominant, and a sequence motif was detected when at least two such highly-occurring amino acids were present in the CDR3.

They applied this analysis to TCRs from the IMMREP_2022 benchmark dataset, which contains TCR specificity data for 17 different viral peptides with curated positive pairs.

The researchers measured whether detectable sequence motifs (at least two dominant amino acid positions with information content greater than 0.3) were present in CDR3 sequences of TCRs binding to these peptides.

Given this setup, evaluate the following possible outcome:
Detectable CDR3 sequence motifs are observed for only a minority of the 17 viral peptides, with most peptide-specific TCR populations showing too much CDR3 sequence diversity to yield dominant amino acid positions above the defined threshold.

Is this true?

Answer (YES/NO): YES